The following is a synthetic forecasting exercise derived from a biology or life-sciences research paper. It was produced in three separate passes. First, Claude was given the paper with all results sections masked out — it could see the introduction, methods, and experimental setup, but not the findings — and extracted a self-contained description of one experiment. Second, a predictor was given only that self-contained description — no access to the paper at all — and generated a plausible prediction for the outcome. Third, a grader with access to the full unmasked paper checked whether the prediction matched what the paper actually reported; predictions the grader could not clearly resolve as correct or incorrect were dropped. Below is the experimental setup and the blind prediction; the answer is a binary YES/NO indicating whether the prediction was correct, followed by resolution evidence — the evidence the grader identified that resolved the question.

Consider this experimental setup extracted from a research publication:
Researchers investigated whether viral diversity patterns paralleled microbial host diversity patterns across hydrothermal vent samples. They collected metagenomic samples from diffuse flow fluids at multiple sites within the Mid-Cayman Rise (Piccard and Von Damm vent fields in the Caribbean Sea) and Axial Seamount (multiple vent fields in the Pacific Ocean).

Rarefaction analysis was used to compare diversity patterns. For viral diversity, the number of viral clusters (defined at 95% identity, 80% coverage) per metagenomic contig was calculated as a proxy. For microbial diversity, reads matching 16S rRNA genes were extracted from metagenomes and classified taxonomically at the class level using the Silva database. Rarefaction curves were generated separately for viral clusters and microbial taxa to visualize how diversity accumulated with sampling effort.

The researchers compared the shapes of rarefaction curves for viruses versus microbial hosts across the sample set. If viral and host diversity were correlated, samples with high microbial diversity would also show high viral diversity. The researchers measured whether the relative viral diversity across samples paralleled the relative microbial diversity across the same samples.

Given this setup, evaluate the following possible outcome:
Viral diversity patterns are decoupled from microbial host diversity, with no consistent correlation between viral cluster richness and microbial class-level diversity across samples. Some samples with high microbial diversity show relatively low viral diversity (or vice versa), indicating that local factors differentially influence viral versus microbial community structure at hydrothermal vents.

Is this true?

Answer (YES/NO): NO